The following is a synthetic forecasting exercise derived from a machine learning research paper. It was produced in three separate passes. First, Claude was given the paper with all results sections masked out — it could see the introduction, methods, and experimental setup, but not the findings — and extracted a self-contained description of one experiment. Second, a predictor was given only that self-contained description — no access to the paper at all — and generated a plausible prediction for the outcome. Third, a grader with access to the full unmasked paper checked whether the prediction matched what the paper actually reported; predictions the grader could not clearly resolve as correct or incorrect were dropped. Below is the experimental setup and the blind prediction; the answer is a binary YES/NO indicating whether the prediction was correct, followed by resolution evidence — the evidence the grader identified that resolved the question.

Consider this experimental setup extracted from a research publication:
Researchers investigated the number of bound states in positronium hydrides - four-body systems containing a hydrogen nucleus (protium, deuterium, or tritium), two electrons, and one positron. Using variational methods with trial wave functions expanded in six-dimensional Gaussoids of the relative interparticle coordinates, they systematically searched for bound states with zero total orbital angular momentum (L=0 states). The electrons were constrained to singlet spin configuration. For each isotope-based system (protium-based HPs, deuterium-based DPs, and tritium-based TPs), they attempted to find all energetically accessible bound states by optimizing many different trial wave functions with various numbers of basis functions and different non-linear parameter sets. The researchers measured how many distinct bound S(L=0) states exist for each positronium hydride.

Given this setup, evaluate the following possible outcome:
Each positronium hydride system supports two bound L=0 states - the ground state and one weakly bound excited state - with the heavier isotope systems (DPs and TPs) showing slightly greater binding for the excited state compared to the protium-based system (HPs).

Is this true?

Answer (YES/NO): NO